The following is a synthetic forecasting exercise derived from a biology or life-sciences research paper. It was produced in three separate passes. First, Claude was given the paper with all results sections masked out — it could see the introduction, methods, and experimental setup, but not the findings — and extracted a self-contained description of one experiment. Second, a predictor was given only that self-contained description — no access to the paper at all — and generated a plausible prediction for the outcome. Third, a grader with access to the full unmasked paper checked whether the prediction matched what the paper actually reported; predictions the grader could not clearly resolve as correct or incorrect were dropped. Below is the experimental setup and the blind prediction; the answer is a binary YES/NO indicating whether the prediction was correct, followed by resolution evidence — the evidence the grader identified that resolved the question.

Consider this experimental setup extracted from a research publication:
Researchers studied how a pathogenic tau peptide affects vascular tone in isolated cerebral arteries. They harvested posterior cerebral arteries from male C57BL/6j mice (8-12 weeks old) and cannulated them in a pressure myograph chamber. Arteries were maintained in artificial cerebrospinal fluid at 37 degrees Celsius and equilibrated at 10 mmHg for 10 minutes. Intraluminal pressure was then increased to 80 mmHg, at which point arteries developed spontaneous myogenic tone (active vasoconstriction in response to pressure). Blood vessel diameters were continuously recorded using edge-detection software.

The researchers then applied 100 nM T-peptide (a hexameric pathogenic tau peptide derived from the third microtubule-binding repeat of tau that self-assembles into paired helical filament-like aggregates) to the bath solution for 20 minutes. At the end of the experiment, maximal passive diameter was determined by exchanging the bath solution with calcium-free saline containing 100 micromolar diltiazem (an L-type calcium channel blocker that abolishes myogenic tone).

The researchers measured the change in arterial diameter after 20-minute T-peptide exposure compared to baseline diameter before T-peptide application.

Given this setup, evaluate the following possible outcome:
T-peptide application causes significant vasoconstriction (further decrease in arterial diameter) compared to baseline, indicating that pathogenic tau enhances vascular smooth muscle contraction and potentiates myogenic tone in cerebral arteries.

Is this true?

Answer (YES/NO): NO